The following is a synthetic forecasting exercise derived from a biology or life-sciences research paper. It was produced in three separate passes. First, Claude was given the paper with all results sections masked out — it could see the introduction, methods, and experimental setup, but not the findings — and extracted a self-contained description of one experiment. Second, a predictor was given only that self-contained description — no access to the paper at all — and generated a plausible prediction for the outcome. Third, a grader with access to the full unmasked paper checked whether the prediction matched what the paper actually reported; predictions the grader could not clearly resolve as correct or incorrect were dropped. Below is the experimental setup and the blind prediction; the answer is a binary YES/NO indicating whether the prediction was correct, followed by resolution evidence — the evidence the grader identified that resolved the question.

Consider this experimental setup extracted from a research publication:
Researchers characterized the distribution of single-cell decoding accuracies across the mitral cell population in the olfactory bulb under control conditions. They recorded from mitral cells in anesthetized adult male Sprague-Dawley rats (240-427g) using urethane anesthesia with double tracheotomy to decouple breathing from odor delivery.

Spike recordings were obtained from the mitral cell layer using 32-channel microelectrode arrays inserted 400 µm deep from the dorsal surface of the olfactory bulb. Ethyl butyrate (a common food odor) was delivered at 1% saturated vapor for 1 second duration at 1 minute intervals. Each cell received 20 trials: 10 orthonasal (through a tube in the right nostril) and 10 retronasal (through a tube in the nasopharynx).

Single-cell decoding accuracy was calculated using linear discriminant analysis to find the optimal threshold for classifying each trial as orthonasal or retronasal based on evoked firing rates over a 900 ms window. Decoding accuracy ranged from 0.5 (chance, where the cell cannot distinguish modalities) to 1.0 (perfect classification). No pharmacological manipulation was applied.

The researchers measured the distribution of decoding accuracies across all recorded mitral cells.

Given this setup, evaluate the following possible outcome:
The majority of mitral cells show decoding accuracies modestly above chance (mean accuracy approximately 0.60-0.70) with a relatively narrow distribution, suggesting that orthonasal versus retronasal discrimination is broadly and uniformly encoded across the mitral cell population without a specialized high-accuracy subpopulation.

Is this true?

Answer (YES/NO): NO